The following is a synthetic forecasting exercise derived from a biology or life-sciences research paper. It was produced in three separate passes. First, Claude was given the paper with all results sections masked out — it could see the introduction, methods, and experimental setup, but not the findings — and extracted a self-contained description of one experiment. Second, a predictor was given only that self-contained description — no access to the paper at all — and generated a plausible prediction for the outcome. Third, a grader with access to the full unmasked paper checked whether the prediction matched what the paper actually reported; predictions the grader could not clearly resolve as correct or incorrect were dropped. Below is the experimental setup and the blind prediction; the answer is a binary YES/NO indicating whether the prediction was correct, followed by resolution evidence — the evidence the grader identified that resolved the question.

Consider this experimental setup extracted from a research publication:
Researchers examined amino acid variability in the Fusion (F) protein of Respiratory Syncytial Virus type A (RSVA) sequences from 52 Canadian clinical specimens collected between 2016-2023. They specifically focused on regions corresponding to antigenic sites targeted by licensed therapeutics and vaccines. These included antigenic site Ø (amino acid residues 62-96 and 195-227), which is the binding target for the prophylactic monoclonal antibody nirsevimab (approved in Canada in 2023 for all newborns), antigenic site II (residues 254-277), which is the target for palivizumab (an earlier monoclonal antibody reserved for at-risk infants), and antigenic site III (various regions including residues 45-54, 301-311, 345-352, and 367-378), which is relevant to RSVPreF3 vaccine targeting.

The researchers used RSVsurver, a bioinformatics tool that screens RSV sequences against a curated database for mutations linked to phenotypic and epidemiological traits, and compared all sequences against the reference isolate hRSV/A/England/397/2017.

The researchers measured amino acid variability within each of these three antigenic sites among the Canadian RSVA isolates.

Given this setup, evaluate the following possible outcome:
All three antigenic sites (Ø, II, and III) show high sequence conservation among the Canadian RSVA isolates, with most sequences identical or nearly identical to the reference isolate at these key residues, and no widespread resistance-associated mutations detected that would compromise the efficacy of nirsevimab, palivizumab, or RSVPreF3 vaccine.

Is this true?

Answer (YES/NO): YES